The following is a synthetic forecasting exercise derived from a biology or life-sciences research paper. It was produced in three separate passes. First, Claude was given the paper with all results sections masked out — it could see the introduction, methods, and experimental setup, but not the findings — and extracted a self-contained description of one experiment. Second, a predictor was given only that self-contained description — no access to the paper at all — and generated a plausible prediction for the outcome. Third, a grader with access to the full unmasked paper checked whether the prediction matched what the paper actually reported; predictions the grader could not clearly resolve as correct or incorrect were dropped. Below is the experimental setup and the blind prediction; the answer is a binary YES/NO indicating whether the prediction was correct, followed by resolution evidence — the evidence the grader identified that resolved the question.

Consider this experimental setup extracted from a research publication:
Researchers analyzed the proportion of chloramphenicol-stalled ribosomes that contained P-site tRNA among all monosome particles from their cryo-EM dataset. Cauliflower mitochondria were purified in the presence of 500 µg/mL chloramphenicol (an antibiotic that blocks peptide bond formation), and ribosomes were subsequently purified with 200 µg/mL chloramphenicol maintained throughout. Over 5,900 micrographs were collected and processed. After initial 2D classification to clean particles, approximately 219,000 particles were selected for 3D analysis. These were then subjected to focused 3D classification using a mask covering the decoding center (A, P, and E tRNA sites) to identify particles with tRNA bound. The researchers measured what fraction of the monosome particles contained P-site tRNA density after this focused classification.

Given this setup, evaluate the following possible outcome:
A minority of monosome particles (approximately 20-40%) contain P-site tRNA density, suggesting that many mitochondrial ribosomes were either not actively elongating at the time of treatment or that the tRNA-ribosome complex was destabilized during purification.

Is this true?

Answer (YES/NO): NO